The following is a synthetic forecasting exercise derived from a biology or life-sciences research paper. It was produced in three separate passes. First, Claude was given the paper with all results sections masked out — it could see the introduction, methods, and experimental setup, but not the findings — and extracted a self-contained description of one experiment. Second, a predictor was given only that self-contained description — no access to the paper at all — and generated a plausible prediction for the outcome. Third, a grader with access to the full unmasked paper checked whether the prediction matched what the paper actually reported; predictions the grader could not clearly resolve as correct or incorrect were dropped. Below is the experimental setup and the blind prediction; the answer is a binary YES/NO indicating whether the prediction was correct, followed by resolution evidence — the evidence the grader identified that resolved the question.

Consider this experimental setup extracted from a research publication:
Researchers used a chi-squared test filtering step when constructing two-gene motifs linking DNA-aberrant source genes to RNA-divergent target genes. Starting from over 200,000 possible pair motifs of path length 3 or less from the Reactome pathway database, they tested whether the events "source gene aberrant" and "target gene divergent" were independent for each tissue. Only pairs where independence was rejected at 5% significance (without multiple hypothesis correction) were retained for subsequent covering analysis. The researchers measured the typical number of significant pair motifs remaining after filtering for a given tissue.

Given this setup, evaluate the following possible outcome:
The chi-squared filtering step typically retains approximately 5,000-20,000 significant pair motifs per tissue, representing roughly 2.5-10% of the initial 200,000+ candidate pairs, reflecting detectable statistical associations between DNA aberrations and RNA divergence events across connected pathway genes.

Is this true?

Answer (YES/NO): NO